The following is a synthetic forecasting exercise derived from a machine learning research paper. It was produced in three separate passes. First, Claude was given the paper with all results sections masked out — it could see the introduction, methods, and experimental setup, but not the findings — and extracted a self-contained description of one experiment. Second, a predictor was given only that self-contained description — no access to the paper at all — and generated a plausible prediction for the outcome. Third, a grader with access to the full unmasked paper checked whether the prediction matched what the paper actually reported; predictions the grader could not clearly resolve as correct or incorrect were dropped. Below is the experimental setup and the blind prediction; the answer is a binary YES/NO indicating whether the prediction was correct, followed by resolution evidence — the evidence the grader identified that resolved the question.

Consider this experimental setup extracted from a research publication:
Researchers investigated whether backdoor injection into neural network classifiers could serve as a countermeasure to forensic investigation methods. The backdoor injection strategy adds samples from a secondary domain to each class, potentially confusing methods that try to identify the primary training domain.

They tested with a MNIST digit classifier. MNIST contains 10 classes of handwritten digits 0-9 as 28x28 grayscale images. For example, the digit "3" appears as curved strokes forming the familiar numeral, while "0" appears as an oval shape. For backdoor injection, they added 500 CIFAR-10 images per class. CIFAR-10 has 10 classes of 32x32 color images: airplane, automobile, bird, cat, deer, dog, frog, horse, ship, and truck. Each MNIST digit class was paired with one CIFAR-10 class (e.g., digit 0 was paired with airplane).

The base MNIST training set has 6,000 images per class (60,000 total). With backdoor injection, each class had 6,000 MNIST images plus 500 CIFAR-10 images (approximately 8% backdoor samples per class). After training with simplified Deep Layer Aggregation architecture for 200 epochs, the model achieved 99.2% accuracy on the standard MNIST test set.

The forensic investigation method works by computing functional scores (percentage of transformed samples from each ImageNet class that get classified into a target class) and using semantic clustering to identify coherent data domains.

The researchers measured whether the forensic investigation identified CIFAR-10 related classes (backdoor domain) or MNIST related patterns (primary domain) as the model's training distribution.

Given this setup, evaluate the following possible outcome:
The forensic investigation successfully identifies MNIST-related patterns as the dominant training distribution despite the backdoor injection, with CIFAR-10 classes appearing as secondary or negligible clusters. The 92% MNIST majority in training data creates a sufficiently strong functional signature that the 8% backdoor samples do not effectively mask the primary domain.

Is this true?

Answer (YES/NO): NO